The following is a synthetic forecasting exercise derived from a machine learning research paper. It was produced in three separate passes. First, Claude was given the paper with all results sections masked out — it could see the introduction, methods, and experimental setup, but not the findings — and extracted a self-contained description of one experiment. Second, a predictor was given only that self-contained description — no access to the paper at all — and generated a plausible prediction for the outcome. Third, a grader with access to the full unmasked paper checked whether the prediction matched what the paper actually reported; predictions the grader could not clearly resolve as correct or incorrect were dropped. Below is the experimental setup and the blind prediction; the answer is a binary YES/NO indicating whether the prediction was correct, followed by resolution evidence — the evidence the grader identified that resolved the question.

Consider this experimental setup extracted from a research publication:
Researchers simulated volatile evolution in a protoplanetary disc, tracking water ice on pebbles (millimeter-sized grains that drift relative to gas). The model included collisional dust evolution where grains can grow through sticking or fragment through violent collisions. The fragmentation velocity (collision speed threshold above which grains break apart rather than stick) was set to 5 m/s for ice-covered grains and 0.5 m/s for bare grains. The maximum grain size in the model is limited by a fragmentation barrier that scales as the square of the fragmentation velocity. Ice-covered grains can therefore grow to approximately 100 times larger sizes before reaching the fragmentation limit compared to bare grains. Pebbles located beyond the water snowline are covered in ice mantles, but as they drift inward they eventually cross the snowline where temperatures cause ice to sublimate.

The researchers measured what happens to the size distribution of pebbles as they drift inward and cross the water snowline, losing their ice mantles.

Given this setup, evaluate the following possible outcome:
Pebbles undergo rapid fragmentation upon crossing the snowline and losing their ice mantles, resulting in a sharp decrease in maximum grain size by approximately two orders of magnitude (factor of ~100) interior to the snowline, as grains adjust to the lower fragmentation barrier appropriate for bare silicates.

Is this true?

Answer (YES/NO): YES